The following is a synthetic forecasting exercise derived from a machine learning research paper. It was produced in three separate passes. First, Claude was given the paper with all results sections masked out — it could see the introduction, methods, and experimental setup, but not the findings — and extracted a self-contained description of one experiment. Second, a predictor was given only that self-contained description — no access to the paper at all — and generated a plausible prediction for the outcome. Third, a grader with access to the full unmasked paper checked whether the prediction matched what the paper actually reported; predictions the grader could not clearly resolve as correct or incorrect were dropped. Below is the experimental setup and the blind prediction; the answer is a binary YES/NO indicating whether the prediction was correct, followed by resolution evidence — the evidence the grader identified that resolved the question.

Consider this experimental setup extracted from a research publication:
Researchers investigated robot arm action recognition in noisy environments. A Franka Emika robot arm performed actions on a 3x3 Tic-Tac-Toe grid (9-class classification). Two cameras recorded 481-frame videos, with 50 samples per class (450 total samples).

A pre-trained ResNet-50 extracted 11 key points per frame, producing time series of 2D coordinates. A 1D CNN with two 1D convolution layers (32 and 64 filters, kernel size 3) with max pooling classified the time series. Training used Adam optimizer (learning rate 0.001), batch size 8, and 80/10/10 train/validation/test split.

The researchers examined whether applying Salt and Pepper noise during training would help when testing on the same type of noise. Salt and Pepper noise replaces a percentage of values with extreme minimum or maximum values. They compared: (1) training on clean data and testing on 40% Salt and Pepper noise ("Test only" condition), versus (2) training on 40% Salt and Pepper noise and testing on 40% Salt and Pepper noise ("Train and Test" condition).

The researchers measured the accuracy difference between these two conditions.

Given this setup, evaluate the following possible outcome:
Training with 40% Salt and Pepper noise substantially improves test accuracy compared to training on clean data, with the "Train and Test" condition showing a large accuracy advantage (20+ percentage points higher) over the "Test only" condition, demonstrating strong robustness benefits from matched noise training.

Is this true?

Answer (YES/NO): YES